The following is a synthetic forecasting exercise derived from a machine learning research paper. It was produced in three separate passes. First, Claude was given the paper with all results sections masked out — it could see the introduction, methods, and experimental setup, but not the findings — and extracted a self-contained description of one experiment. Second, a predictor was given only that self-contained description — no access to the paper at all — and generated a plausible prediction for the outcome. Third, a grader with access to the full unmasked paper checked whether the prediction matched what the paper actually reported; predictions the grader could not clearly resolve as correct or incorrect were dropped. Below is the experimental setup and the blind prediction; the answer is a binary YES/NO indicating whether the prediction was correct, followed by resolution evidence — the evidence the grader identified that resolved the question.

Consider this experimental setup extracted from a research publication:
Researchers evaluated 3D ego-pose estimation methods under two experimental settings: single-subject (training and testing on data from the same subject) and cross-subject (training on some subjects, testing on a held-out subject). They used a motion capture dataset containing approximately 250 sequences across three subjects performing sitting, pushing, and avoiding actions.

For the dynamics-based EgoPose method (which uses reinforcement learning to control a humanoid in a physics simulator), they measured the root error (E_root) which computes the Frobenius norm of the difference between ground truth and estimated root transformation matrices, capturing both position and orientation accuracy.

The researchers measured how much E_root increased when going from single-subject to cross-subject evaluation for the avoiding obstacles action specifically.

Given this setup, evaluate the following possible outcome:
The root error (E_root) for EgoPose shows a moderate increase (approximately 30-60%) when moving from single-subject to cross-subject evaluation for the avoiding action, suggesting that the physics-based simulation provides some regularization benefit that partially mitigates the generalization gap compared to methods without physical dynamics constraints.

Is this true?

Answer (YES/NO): NO